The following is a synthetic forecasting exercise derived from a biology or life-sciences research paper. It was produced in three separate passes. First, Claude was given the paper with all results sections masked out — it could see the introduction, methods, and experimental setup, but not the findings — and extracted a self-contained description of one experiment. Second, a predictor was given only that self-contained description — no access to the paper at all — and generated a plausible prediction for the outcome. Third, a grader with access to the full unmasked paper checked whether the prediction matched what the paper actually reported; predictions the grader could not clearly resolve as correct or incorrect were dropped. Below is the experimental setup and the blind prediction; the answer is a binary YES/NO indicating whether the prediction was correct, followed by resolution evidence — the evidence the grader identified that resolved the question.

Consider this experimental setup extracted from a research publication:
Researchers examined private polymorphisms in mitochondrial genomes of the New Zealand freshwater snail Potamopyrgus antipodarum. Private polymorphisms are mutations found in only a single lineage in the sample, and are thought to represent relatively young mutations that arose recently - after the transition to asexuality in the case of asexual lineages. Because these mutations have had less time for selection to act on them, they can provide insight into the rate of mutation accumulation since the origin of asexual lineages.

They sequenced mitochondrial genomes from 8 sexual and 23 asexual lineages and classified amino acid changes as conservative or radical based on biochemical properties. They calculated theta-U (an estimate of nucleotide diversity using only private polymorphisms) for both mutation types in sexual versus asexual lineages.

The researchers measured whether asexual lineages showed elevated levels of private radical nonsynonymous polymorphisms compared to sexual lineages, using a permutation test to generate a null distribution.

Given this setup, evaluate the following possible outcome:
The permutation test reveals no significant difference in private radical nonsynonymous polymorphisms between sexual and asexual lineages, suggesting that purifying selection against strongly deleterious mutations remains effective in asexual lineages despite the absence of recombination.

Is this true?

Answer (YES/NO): NO